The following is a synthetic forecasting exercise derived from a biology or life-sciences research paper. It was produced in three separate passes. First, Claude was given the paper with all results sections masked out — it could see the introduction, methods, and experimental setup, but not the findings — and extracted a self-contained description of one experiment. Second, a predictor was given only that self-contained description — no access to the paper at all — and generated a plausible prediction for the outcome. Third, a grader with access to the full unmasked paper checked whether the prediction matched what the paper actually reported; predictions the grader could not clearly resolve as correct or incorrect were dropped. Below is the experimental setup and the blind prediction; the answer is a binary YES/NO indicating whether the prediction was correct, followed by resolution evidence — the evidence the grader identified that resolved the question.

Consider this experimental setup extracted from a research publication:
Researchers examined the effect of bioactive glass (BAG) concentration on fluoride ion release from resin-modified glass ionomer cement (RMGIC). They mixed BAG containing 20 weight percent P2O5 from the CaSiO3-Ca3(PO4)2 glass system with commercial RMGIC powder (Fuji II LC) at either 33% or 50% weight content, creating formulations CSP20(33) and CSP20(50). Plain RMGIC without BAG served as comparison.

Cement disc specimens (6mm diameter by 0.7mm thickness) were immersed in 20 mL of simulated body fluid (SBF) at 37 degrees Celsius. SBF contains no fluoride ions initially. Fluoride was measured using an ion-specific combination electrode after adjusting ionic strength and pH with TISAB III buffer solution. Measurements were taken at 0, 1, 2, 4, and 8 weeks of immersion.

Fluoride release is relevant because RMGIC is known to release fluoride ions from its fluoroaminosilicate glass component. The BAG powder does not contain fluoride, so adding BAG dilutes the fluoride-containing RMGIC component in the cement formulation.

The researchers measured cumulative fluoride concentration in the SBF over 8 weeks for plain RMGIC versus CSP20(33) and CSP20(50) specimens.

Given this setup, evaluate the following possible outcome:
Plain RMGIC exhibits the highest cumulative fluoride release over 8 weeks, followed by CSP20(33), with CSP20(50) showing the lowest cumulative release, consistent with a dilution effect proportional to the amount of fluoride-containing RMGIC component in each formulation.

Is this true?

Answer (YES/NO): YES